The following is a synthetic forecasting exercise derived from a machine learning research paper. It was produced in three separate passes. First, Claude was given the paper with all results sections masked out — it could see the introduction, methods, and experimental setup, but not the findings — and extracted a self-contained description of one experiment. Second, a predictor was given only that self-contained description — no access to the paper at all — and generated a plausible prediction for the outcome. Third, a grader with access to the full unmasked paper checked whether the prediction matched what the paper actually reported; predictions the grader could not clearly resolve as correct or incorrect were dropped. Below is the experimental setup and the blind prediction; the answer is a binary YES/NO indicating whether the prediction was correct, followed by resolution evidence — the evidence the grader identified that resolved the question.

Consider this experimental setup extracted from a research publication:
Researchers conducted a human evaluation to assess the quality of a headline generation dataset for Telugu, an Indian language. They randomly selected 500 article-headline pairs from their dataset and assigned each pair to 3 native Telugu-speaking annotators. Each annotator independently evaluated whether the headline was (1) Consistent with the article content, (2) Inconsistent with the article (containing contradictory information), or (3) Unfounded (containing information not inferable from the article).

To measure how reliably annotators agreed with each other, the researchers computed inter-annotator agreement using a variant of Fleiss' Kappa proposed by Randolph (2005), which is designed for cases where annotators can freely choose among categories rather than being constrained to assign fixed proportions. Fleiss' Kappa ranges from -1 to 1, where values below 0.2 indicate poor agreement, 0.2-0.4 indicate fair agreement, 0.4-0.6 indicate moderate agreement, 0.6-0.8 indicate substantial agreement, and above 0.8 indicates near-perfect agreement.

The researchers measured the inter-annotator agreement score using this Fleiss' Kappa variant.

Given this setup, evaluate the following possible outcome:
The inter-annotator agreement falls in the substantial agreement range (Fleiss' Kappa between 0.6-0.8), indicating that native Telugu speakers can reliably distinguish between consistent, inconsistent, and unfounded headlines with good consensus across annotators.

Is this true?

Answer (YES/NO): YES